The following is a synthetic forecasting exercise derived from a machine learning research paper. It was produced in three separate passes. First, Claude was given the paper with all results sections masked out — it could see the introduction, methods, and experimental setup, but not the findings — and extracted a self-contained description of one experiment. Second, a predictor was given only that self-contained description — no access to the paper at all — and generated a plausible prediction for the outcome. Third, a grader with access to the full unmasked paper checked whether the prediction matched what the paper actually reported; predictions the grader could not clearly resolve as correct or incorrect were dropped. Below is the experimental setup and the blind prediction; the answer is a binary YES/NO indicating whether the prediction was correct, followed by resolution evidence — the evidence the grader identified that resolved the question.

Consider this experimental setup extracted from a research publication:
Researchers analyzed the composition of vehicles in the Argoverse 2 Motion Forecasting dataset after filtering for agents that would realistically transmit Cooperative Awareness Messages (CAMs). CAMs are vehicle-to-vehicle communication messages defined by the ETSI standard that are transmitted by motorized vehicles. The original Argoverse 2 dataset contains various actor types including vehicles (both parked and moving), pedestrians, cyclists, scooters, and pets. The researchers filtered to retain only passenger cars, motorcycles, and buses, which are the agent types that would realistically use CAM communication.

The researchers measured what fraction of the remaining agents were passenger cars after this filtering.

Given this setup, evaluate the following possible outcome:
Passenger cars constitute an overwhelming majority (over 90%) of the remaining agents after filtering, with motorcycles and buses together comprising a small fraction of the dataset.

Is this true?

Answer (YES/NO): YES